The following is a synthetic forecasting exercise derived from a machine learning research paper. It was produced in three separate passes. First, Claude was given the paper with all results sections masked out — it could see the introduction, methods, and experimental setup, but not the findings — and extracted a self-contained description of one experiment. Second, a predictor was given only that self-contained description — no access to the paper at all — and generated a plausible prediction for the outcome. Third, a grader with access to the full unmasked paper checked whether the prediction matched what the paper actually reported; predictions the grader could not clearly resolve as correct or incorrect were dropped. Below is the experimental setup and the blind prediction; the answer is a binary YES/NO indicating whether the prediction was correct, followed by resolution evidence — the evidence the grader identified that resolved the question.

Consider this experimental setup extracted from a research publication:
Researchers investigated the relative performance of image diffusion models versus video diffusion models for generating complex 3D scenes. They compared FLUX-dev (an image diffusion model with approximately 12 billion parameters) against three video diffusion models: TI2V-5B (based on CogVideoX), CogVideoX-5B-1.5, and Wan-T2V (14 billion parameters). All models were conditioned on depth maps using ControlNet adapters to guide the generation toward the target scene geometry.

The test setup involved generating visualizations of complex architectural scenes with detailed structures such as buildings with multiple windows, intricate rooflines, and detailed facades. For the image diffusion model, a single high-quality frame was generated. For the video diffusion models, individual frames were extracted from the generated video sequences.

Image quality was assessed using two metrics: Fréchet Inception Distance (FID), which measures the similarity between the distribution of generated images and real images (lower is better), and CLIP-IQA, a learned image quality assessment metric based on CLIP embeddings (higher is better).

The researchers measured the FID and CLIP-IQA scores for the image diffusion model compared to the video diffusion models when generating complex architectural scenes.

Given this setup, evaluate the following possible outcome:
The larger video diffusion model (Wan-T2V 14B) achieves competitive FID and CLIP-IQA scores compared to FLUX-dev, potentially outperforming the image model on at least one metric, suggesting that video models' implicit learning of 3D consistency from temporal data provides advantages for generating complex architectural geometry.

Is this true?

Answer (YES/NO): NO